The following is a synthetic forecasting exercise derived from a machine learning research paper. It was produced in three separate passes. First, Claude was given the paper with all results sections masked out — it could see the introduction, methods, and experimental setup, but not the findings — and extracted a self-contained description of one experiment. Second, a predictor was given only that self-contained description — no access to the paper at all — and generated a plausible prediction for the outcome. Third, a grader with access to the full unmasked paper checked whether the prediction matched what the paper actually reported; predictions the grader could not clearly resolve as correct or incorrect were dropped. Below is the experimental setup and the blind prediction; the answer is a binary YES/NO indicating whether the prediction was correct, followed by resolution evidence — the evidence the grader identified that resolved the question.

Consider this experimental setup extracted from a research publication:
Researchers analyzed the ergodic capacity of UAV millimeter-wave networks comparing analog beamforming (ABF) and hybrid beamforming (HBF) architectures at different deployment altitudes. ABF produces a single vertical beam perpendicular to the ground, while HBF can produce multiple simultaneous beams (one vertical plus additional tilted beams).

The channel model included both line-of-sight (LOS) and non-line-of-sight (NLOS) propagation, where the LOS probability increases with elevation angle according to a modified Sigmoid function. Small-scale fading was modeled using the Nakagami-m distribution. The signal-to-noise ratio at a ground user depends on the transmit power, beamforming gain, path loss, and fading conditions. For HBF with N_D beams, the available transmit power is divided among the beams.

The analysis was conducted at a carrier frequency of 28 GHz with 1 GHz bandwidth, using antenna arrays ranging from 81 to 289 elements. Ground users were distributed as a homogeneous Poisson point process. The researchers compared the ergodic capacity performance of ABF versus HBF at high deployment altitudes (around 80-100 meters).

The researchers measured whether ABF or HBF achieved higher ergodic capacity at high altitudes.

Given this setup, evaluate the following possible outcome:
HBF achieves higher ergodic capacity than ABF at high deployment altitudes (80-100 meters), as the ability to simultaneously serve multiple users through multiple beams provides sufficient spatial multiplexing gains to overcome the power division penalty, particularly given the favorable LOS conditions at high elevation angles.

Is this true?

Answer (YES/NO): NO